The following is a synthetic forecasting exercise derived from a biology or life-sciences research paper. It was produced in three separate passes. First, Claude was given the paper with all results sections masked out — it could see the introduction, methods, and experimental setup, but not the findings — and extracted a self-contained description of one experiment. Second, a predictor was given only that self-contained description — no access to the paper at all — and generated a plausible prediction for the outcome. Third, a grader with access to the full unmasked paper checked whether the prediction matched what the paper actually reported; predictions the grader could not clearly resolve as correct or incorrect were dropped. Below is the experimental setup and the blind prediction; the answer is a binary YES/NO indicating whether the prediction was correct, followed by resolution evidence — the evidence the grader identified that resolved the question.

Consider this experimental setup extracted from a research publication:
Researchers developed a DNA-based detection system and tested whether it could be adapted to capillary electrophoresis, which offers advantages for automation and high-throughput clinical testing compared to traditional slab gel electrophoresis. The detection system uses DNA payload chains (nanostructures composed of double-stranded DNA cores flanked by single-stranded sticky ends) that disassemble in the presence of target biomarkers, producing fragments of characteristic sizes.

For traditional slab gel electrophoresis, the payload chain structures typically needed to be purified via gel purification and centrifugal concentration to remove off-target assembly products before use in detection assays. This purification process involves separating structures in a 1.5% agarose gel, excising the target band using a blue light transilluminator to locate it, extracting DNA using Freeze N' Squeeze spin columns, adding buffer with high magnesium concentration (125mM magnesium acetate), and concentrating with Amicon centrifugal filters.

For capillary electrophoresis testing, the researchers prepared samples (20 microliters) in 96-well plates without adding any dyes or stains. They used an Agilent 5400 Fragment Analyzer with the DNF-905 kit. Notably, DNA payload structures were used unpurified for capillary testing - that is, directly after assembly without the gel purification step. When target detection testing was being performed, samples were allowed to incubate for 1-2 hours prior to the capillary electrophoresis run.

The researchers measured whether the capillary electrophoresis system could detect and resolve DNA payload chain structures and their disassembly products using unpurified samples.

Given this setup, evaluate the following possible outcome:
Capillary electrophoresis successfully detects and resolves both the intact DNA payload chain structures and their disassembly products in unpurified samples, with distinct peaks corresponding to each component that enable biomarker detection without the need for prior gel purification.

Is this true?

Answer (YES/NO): YES